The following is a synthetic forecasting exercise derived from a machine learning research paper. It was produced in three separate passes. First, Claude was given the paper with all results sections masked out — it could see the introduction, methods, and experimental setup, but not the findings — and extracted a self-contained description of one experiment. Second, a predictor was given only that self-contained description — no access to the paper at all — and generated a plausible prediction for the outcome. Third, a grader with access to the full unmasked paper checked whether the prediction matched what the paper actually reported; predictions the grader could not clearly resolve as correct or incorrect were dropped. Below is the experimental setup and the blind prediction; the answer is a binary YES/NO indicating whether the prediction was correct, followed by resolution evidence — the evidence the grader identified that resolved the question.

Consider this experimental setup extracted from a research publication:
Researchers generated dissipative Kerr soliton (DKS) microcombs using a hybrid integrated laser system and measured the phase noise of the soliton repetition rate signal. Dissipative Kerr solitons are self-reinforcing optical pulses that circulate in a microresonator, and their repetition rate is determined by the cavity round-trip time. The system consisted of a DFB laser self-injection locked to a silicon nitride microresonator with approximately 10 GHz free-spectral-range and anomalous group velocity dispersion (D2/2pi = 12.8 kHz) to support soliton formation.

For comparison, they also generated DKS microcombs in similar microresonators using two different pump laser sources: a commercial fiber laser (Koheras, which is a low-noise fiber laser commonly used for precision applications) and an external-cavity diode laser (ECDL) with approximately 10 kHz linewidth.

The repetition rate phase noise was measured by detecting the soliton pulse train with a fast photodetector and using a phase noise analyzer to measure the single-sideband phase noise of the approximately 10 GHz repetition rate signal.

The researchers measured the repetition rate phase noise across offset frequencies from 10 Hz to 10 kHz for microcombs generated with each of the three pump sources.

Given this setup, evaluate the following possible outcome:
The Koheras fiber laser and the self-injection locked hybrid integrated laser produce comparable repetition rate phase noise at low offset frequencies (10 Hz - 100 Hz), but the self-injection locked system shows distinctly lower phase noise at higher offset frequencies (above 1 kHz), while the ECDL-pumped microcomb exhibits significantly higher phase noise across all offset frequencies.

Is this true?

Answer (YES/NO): NO